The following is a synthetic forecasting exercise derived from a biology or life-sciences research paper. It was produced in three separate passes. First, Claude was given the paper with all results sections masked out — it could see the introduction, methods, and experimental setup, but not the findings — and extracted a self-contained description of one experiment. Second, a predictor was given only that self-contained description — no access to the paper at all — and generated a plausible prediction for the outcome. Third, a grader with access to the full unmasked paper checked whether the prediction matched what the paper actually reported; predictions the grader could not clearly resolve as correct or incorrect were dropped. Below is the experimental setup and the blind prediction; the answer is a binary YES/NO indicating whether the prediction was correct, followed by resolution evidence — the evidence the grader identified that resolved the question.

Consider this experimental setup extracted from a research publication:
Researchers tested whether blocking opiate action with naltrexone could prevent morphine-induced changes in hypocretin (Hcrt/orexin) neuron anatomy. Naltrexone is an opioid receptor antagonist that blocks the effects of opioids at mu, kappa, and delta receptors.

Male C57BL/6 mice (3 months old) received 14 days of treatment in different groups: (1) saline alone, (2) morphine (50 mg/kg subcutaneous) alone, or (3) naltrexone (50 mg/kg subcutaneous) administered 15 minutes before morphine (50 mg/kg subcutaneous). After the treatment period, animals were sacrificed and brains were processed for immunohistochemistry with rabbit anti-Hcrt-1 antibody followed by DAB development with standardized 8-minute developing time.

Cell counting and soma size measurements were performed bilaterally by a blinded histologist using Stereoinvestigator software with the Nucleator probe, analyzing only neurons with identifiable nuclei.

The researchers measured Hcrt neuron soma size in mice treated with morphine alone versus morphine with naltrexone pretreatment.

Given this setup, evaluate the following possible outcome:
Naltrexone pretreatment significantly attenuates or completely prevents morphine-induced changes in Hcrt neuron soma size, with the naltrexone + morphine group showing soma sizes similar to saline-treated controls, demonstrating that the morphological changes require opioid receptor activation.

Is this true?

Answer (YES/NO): YES